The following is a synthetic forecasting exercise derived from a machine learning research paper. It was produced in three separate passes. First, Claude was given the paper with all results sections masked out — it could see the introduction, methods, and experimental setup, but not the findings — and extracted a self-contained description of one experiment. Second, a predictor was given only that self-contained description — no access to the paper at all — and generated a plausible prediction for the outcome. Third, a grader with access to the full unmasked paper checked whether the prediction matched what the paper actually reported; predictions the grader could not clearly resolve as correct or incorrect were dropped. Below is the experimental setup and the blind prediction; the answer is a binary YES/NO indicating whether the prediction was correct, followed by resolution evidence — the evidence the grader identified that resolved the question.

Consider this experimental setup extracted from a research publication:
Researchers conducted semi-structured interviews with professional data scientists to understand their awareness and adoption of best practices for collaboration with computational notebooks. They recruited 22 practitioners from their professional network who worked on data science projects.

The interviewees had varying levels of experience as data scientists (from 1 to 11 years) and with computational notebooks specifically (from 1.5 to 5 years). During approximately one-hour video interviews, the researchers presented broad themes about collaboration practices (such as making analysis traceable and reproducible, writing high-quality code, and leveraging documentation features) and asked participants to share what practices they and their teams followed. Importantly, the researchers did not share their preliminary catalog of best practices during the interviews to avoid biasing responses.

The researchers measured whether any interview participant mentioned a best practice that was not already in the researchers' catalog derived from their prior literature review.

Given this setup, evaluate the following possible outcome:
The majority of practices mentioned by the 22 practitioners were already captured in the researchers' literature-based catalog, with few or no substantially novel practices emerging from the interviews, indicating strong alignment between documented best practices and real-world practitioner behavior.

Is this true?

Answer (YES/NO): YES